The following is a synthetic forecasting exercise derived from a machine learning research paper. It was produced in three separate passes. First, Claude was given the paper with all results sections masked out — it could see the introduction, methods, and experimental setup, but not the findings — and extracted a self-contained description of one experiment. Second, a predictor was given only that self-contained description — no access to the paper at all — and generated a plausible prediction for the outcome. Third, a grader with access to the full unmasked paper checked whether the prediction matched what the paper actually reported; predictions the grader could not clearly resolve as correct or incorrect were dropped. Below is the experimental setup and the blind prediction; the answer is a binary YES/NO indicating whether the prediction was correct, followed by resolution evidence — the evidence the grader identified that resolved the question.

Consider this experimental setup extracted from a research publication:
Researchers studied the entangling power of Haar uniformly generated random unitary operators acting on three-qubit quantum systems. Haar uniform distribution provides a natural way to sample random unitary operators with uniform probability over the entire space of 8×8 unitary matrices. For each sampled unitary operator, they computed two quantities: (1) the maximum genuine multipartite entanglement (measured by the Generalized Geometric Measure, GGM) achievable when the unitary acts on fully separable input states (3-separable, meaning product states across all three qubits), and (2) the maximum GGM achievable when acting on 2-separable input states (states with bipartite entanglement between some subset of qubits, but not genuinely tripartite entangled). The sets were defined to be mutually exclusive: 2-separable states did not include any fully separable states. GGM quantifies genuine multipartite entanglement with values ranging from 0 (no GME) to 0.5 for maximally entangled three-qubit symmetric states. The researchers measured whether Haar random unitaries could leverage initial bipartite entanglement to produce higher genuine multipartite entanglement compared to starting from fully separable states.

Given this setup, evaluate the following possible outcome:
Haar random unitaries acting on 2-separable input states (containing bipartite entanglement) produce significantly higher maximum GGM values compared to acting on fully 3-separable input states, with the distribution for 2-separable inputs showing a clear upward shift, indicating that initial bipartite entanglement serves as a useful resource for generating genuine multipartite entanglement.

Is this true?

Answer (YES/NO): YES